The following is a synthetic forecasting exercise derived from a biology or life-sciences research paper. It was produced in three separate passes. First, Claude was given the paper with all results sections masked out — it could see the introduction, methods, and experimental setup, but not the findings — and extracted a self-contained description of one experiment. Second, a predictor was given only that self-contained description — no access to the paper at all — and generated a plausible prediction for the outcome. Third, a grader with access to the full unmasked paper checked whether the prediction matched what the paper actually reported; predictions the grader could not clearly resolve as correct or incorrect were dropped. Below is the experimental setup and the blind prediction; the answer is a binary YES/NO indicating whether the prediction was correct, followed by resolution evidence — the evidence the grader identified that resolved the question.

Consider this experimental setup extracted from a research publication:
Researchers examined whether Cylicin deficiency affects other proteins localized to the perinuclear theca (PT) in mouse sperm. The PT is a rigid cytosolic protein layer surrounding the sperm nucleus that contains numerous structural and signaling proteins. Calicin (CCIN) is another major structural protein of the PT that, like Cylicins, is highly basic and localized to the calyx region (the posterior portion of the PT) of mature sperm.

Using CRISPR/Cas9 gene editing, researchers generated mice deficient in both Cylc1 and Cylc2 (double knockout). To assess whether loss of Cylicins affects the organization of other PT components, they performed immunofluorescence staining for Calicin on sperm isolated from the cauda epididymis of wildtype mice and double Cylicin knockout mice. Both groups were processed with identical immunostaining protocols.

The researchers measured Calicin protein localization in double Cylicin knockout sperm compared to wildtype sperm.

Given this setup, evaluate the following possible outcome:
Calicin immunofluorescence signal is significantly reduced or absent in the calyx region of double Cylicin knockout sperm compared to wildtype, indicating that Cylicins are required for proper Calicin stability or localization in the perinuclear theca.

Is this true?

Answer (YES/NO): YES